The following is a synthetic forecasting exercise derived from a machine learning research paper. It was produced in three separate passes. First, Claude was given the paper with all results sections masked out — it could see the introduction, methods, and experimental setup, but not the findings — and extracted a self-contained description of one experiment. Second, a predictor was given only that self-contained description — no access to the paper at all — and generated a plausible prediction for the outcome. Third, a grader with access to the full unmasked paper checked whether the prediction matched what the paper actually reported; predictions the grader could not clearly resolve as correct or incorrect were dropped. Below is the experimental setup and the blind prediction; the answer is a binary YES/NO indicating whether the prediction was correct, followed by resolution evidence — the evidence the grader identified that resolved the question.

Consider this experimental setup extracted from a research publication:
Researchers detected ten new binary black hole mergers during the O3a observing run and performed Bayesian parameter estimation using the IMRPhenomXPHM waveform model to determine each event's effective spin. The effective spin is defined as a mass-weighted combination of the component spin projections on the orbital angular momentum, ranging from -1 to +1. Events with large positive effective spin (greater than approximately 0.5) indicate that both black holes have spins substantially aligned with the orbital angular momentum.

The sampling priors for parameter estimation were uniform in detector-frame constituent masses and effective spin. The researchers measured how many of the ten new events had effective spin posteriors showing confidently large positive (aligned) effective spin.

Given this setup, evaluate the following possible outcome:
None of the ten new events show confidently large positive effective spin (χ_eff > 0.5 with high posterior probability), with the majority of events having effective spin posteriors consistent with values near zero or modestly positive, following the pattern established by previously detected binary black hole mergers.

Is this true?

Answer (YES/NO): NO